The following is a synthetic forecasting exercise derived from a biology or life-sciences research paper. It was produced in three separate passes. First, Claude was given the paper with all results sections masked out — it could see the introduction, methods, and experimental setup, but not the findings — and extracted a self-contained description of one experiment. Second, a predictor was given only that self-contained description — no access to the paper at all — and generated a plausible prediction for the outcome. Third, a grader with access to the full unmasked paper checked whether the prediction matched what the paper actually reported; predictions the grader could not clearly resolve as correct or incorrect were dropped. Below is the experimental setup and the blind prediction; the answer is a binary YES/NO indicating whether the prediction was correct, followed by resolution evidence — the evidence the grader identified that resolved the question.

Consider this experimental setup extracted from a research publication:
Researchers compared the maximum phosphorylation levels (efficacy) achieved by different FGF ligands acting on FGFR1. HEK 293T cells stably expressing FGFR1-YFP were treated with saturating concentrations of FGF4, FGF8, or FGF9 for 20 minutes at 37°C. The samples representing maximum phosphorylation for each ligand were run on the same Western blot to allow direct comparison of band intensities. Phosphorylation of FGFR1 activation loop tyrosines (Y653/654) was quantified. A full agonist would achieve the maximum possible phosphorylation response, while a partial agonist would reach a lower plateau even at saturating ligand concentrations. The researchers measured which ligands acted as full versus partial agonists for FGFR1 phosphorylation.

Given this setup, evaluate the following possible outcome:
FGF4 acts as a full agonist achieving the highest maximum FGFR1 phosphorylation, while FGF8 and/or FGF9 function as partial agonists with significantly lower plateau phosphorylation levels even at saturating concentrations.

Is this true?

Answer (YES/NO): NO